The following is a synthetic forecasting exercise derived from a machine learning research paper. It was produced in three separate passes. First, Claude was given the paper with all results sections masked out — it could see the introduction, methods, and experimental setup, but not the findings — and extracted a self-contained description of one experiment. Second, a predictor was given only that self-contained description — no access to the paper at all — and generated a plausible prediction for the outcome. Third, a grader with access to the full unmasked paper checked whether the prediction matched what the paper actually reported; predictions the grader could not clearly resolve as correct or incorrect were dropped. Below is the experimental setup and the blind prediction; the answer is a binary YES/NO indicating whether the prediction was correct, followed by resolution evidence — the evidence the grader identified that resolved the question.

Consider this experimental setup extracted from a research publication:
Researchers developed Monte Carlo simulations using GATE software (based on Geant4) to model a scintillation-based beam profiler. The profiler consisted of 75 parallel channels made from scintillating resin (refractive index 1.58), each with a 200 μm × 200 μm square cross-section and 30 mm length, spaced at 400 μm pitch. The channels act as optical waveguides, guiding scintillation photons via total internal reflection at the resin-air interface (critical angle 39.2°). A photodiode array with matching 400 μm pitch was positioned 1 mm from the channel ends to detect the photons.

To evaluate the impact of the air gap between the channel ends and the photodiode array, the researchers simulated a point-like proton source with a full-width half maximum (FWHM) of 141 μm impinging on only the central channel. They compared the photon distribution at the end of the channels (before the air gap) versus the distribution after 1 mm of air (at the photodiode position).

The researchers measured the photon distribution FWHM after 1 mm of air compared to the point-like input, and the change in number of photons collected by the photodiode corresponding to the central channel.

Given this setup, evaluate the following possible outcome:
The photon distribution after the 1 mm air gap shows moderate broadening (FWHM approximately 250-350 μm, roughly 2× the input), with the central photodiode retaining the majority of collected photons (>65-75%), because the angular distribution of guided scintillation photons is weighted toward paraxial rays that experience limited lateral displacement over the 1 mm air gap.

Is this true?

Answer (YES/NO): NO